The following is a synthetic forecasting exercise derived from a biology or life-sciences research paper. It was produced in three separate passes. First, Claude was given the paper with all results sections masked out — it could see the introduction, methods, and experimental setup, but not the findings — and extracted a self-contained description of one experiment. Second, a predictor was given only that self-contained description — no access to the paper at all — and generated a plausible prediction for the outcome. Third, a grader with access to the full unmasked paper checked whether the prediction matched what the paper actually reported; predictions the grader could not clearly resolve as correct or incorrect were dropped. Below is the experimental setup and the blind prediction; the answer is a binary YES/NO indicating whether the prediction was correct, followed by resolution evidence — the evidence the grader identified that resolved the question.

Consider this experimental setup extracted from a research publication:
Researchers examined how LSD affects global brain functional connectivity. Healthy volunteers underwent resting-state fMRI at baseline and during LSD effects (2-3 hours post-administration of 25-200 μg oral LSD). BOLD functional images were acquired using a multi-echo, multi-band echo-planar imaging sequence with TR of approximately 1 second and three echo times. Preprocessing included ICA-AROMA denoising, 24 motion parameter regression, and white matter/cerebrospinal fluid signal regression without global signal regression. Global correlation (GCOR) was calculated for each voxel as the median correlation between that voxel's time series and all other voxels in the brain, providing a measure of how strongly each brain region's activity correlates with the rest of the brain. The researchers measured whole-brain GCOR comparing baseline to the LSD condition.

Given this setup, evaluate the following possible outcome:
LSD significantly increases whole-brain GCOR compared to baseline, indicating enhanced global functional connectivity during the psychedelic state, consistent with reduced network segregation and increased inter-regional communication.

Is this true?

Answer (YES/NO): NO